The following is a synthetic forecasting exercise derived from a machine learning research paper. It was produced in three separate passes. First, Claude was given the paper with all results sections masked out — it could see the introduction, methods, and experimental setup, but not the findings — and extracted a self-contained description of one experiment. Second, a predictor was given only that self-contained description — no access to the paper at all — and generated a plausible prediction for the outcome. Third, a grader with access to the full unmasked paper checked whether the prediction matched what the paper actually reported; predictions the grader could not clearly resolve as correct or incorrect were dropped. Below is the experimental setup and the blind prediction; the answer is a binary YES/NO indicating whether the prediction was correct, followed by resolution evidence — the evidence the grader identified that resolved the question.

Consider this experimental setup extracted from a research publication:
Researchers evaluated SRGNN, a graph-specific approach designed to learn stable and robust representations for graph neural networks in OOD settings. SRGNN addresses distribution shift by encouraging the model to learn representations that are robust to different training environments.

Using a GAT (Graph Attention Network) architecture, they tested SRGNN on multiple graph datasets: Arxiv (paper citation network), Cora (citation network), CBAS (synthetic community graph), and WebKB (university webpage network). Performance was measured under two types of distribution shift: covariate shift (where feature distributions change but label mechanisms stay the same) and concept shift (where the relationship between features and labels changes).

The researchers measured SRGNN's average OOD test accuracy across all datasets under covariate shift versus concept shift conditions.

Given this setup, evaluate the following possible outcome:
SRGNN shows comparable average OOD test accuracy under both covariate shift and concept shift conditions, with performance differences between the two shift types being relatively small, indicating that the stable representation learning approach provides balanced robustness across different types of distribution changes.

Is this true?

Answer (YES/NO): YES